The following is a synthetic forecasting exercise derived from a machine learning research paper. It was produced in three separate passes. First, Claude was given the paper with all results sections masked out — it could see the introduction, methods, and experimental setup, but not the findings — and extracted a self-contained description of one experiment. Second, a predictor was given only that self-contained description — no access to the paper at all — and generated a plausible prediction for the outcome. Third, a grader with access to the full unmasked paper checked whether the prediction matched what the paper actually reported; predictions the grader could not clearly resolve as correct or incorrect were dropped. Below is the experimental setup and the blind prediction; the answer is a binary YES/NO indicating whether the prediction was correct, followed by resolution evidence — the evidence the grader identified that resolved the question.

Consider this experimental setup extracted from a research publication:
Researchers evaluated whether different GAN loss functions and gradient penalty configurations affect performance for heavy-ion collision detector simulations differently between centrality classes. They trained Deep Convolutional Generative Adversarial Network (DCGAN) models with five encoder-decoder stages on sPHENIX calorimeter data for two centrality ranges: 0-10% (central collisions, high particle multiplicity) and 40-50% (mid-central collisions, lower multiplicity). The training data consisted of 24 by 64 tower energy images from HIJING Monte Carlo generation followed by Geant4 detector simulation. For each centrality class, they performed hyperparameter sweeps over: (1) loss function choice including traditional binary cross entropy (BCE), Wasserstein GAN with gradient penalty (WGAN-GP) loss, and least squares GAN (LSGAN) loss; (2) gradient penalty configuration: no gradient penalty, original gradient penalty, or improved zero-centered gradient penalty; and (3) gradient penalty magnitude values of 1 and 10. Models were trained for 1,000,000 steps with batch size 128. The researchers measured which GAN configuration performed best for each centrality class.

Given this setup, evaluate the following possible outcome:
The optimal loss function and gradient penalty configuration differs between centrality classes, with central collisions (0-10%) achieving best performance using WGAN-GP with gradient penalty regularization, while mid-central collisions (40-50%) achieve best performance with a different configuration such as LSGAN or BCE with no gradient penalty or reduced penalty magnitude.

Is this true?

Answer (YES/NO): NO